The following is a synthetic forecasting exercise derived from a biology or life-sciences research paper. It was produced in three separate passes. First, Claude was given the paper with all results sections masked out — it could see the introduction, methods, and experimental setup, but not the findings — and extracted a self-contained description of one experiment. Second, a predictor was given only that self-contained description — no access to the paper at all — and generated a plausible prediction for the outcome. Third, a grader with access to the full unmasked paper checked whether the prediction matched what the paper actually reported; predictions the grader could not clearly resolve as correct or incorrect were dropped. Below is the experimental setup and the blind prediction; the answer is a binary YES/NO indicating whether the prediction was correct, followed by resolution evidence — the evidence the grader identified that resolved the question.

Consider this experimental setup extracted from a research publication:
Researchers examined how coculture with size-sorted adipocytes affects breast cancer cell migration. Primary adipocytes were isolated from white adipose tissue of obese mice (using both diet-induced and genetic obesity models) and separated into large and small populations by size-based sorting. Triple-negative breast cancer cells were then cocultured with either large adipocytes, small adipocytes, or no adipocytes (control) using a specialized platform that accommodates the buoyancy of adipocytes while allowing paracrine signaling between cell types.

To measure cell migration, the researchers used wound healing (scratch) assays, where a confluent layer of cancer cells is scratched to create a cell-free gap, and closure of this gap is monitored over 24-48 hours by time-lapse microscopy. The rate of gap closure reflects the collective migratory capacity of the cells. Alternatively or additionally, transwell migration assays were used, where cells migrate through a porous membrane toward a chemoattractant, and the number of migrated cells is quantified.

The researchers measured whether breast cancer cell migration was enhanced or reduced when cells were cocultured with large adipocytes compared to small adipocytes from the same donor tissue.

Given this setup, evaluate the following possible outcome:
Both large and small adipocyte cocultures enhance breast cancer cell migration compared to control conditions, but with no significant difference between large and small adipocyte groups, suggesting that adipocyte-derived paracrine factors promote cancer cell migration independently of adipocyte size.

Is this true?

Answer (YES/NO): NO